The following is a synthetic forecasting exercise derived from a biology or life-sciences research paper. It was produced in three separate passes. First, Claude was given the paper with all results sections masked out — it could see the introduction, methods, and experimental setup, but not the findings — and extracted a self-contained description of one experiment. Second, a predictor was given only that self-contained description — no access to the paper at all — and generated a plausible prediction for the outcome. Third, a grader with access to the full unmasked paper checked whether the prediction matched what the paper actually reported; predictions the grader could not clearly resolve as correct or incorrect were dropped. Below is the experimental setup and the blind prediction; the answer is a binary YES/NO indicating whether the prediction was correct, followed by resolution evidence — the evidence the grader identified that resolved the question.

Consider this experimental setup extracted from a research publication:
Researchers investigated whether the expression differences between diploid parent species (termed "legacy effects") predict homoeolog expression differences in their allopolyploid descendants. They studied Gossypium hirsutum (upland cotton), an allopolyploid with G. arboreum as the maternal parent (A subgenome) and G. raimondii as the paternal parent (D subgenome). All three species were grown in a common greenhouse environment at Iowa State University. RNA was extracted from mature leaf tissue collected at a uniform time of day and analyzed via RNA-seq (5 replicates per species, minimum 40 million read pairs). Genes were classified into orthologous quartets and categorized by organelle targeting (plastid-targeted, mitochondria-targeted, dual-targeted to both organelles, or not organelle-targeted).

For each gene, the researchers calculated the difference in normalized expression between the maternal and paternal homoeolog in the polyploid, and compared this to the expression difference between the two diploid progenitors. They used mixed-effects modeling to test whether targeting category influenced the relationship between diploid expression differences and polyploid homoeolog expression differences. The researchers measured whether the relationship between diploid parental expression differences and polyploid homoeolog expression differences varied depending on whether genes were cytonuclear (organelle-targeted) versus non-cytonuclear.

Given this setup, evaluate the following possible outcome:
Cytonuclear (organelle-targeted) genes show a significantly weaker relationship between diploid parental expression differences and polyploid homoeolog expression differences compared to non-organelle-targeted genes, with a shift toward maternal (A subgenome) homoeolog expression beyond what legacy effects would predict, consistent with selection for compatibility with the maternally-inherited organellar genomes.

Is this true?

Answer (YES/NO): NO